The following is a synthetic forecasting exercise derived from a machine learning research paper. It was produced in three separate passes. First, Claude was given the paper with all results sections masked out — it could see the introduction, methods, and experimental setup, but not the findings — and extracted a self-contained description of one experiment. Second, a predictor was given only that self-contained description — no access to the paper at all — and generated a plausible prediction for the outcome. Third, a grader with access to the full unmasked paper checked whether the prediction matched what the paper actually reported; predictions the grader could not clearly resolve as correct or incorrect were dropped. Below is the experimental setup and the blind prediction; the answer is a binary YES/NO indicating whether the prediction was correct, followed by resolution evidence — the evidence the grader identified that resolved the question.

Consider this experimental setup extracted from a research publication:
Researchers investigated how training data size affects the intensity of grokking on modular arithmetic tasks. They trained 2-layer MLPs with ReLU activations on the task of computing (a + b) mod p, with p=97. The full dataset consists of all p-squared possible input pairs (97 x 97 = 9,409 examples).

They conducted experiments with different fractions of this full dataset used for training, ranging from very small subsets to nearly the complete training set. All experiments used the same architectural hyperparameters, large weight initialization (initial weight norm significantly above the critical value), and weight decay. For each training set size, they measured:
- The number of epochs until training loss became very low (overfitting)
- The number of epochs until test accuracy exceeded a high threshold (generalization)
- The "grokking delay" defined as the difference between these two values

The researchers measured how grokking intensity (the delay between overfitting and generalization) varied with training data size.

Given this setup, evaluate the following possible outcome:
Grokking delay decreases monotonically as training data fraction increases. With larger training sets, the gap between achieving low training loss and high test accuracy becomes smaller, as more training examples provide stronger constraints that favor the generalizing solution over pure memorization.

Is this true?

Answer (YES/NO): YES